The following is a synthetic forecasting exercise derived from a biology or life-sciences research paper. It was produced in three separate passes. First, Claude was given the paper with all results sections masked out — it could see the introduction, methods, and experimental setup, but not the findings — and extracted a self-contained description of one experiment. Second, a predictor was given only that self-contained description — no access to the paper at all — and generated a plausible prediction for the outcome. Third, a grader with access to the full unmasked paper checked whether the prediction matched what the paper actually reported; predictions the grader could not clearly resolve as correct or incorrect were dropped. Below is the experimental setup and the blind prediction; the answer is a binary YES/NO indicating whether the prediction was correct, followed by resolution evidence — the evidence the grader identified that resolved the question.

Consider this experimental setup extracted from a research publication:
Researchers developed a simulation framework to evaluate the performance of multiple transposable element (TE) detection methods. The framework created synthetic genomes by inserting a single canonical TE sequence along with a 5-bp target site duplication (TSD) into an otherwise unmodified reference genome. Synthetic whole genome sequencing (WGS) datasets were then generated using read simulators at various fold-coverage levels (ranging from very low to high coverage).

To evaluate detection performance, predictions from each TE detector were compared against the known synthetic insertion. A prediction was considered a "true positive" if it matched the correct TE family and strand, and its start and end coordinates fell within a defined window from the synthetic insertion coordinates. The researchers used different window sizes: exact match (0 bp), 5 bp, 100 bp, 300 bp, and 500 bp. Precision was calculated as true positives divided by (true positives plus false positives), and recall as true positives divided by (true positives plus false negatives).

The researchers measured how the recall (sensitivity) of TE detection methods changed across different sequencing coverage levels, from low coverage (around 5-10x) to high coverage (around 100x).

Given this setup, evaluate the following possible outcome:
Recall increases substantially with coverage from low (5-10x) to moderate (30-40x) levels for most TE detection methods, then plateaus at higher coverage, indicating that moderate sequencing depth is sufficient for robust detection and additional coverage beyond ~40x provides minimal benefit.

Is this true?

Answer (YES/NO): NO